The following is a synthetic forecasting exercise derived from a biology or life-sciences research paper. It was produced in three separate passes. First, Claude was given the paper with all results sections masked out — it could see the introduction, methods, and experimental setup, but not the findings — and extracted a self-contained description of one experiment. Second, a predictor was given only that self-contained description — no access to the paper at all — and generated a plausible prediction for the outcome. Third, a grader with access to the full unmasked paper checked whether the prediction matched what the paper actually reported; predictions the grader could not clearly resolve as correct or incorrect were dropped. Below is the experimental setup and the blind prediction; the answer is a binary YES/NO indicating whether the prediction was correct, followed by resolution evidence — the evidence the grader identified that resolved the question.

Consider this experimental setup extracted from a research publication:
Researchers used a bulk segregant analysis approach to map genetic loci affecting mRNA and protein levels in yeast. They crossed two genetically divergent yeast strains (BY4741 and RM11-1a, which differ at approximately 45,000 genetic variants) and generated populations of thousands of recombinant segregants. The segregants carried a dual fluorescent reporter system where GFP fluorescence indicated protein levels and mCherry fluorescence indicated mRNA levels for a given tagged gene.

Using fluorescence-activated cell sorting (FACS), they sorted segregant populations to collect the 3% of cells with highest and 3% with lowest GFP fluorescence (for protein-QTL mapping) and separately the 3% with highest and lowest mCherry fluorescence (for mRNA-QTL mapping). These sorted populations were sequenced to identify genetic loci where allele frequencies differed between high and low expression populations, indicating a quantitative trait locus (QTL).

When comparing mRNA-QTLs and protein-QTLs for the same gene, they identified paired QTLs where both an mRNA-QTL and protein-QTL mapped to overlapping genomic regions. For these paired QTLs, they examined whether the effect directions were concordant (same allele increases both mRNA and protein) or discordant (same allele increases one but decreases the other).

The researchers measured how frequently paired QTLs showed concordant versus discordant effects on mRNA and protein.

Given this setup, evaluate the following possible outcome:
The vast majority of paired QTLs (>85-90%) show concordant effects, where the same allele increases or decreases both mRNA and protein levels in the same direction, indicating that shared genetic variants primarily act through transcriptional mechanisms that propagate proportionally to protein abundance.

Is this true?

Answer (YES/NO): NO